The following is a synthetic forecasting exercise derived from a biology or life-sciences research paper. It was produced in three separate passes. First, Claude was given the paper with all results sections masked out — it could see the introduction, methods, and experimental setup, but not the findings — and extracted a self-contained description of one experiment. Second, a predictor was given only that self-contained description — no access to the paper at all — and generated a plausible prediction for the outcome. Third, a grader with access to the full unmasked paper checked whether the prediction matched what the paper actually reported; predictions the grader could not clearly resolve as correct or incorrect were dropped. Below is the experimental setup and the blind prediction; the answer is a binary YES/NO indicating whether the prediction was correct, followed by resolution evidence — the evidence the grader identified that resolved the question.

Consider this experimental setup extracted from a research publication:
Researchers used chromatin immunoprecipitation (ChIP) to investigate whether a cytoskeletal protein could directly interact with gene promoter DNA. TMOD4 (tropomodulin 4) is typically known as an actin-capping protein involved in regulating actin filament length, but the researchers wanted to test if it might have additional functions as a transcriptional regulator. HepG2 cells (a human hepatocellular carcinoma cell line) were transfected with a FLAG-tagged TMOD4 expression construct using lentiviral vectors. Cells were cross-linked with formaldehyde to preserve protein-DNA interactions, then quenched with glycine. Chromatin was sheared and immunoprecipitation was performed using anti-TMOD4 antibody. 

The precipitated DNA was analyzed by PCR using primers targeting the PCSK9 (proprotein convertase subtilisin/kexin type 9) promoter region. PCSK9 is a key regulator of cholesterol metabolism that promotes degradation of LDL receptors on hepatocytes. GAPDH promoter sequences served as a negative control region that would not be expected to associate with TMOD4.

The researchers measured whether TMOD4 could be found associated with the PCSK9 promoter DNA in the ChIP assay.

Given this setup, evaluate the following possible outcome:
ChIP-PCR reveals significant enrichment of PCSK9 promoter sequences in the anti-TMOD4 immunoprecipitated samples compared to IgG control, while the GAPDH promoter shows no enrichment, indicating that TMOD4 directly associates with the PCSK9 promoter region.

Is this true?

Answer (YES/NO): YES